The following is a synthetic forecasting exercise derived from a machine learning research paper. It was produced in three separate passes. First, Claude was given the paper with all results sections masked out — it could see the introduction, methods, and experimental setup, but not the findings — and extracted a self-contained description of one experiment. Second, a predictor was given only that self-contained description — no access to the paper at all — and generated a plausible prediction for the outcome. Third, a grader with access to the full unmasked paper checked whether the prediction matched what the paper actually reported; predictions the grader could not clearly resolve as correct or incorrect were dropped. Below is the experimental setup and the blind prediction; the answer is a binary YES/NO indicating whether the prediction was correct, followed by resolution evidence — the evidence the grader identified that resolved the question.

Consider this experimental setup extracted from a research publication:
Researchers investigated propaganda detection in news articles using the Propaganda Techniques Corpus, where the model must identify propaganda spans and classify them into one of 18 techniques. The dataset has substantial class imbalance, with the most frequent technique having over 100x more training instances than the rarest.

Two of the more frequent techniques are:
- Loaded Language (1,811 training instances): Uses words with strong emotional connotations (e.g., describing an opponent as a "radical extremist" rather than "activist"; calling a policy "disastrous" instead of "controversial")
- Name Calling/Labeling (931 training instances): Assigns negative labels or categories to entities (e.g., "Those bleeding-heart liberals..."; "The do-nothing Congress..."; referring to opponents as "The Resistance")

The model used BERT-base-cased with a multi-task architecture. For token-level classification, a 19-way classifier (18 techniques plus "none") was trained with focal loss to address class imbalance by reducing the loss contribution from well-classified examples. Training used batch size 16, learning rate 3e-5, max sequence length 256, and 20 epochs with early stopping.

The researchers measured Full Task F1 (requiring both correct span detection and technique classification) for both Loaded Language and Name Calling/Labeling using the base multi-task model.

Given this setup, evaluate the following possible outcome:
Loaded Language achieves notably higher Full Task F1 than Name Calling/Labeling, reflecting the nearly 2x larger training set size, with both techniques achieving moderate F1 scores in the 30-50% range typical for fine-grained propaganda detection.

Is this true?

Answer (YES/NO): YES